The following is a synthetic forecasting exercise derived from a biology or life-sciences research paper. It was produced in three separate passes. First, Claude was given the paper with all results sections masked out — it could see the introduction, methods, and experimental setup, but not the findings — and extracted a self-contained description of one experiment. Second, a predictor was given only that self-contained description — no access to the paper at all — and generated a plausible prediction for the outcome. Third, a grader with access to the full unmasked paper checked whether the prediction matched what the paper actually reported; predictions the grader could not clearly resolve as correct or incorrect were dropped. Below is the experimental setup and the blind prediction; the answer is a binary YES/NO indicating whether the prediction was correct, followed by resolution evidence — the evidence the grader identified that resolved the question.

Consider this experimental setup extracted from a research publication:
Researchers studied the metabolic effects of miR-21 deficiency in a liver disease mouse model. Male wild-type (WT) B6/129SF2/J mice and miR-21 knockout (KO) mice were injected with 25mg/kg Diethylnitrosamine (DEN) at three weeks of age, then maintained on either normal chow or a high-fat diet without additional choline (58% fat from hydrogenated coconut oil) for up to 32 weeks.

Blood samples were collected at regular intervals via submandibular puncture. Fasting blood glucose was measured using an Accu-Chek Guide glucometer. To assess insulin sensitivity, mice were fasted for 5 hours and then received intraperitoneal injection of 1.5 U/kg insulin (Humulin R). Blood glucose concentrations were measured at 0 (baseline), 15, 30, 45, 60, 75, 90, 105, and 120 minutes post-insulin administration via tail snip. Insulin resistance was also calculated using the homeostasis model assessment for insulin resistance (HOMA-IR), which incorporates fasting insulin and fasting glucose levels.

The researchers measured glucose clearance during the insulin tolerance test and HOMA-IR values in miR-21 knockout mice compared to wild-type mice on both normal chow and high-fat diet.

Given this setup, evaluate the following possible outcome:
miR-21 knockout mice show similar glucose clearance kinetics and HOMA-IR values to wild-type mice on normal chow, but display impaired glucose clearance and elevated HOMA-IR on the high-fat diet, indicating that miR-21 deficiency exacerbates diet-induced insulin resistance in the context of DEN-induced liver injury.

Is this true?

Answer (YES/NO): NO